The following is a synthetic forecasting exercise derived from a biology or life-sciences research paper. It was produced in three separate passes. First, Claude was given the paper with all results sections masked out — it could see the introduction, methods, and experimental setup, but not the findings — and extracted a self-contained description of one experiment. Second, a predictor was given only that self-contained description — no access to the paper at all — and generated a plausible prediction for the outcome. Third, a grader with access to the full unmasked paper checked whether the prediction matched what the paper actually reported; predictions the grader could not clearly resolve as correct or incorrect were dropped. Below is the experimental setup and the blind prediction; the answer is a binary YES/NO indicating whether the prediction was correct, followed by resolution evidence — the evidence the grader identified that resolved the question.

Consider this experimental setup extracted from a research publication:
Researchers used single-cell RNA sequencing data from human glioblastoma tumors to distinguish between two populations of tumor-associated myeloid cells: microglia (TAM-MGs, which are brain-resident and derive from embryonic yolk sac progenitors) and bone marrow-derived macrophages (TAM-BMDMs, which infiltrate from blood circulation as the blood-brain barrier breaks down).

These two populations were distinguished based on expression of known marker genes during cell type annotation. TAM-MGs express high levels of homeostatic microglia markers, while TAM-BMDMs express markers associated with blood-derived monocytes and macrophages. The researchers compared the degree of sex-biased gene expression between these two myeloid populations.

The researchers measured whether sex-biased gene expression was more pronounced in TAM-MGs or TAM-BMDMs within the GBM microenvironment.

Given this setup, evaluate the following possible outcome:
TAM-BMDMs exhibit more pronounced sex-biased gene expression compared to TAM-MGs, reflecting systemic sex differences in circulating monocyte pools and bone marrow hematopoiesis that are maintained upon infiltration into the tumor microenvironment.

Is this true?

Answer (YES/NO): NO